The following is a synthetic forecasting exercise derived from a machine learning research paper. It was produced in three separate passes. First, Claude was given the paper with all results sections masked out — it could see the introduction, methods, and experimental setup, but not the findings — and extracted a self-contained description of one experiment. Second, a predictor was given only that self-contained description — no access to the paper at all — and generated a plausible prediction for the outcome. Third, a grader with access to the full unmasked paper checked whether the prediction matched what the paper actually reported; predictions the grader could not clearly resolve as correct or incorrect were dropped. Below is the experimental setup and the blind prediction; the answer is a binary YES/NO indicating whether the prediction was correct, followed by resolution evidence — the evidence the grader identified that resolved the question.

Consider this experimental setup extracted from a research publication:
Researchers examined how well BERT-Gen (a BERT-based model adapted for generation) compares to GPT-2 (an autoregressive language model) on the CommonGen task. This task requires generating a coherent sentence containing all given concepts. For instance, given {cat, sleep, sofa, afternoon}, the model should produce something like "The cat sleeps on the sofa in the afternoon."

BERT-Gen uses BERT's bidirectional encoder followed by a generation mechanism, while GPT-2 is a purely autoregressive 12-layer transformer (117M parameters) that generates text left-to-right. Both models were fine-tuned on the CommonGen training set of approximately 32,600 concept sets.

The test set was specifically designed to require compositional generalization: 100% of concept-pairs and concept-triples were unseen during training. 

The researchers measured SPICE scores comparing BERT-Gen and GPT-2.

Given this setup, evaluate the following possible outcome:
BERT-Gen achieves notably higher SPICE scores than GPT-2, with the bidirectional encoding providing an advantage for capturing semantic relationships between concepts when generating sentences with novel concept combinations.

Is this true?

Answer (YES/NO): YES